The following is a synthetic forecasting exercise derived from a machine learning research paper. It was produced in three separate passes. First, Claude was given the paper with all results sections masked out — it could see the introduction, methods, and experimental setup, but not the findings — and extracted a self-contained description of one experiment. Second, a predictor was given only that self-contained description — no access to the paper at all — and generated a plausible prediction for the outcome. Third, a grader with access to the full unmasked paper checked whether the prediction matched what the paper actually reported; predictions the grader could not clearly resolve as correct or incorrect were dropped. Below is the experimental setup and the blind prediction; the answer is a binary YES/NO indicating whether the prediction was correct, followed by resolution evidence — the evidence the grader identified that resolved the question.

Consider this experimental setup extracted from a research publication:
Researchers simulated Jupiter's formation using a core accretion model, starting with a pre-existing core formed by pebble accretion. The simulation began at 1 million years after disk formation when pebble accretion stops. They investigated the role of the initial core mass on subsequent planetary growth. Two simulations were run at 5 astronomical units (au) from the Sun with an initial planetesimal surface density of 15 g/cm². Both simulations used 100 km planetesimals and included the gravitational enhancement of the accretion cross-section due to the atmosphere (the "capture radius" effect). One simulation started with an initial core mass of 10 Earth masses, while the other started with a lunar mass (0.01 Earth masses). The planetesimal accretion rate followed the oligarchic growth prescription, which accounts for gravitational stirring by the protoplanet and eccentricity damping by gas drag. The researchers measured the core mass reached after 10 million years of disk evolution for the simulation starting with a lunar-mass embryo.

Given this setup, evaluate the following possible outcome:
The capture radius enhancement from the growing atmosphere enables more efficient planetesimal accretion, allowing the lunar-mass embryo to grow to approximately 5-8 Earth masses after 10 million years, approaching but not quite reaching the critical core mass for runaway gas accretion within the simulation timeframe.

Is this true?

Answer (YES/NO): NO